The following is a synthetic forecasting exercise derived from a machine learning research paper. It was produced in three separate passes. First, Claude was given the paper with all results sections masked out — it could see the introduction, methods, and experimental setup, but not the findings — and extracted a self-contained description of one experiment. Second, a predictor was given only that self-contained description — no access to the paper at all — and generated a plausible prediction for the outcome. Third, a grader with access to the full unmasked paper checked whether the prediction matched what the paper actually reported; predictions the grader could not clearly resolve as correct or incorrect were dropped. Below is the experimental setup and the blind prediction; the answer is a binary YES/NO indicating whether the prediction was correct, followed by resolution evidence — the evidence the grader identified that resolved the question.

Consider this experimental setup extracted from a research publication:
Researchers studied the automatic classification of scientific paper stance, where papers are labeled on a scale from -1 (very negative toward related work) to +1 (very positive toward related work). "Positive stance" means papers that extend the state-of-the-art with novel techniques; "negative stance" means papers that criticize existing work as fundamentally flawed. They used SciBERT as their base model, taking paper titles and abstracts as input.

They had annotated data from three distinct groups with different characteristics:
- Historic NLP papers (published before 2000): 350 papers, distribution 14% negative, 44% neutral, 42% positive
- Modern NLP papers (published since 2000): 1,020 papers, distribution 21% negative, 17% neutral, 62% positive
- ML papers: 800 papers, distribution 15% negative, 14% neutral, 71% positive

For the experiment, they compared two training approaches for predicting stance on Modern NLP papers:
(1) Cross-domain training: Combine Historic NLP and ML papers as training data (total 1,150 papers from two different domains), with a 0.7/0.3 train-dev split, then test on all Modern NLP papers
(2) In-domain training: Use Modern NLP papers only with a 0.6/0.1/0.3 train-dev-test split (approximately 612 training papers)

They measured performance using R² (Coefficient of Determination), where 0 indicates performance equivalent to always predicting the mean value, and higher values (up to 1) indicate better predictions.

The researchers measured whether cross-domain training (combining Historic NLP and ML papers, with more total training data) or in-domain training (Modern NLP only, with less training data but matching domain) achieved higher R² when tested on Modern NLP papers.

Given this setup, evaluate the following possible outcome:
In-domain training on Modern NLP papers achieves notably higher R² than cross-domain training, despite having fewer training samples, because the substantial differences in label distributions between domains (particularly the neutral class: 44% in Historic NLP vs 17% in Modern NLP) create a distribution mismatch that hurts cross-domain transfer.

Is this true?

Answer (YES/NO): NO